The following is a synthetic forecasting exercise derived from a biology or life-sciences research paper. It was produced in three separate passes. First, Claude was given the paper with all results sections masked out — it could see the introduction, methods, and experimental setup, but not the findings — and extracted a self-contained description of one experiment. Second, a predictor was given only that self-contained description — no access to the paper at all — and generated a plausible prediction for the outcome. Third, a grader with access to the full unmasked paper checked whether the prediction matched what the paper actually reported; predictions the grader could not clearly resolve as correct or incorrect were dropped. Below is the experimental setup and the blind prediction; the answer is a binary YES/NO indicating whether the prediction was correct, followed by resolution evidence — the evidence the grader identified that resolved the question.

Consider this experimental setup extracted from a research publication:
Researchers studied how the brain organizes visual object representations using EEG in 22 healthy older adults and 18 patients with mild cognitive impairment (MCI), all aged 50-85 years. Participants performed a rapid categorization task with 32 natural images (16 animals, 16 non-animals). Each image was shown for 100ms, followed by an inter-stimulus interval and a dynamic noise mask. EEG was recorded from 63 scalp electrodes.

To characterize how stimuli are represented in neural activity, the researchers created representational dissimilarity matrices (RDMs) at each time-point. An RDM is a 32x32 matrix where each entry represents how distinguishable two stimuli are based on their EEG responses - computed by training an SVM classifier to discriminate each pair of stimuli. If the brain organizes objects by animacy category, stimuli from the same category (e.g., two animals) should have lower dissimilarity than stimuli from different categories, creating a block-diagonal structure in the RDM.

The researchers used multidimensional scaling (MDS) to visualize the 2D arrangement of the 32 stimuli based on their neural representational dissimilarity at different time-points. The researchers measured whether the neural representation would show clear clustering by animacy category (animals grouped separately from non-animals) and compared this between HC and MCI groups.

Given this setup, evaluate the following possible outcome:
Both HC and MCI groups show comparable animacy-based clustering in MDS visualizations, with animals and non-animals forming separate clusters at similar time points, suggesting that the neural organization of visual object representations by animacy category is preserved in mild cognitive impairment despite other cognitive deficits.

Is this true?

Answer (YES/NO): NO